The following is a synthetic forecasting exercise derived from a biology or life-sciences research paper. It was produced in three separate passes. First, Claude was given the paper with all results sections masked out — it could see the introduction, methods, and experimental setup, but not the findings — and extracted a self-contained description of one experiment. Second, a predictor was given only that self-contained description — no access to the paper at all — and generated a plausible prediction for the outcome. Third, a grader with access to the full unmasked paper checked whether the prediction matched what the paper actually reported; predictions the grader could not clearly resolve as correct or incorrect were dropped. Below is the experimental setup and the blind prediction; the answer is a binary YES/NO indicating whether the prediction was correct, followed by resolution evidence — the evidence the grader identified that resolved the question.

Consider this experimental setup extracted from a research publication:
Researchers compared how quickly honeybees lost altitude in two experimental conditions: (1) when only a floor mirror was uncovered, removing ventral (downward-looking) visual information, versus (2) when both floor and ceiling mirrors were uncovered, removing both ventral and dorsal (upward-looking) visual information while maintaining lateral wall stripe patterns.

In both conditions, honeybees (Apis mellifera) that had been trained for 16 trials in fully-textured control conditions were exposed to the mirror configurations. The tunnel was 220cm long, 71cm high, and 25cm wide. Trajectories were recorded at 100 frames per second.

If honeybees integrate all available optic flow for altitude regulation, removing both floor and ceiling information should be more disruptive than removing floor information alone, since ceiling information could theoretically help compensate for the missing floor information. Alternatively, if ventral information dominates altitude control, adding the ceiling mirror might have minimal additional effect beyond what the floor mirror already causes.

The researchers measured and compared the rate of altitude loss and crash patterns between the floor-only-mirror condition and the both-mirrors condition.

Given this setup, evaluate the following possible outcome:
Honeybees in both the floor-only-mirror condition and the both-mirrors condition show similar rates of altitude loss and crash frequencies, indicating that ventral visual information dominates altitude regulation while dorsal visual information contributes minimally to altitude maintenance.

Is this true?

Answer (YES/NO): NO